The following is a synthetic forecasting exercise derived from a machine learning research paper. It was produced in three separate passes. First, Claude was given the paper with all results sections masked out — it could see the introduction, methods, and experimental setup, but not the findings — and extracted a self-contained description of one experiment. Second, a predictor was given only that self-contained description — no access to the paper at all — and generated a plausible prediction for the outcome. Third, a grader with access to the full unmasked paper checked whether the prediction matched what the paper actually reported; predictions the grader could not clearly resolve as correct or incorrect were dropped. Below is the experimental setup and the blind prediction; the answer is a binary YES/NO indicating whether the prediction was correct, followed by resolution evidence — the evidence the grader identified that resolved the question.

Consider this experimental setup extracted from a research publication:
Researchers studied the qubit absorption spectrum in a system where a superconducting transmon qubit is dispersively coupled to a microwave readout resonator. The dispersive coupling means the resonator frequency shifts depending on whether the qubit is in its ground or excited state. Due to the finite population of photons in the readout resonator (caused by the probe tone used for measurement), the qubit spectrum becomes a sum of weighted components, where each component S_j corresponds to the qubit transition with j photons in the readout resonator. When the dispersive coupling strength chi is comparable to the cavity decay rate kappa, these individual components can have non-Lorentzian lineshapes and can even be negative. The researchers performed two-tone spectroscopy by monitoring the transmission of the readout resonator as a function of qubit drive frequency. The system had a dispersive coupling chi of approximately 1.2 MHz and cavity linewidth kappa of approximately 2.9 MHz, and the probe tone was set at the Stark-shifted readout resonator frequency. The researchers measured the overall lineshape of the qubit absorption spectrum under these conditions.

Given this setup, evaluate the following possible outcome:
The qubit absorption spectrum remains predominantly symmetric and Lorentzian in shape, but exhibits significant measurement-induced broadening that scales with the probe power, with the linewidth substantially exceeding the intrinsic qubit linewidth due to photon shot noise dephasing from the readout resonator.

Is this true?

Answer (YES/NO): NO